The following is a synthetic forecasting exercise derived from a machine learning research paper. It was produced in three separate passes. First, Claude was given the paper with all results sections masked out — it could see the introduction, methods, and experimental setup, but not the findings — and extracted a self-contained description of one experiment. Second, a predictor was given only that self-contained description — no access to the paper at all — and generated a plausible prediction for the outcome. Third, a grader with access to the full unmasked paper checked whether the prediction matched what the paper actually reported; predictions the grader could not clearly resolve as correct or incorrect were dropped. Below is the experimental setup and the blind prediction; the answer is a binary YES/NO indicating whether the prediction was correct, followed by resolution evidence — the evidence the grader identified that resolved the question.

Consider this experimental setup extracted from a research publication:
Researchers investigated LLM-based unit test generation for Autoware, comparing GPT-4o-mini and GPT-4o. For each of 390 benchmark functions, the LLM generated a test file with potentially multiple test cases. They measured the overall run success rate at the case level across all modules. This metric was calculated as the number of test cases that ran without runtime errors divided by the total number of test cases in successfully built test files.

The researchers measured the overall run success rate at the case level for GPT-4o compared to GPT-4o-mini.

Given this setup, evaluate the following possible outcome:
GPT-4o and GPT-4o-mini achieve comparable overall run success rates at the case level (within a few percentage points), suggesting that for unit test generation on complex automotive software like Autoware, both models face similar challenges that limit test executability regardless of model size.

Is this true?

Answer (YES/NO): YES